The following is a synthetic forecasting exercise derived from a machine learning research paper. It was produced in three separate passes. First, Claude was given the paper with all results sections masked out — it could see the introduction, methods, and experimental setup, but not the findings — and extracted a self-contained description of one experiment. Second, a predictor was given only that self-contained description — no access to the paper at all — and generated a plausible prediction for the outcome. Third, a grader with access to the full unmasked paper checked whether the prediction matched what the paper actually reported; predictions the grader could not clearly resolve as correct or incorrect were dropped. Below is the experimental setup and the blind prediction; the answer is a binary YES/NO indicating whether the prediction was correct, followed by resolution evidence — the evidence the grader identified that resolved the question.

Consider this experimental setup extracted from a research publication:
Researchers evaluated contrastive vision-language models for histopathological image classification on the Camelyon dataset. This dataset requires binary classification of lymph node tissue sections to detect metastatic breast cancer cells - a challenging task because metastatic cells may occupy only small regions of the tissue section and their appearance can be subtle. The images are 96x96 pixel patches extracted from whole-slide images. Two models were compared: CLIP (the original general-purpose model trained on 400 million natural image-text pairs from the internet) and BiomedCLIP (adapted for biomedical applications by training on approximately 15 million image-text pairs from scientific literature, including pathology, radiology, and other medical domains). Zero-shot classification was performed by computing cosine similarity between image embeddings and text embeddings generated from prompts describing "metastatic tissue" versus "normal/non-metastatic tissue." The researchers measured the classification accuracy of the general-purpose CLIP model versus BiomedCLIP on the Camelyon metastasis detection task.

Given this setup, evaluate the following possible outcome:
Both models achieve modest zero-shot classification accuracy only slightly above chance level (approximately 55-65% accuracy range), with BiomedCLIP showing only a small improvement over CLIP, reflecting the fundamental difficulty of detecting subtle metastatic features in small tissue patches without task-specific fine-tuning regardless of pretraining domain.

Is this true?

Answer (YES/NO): NO